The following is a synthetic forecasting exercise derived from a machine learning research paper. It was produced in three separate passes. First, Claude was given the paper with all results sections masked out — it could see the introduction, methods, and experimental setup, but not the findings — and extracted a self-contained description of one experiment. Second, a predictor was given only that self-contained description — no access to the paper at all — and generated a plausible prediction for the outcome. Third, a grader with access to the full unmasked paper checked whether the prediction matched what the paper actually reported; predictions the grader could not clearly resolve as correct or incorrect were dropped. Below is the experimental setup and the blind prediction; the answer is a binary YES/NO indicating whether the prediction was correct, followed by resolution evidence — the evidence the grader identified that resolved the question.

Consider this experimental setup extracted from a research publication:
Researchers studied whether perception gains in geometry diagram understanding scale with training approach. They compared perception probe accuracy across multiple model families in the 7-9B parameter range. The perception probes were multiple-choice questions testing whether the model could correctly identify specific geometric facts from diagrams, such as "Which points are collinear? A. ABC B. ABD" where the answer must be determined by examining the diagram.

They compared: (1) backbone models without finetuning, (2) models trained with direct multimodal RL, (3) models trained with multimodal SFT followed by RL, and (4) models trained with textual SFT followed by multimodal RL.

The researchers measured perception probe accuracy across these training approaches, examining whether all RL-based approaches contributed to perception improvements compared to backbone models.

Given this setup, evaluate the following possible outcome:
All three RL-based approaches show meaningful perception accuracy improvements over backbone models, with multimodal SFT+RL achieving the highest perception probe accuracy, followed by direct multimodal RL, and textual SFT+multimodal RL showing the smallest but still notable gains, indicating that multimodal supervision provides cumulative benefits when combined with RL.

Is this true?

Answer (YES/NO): NO